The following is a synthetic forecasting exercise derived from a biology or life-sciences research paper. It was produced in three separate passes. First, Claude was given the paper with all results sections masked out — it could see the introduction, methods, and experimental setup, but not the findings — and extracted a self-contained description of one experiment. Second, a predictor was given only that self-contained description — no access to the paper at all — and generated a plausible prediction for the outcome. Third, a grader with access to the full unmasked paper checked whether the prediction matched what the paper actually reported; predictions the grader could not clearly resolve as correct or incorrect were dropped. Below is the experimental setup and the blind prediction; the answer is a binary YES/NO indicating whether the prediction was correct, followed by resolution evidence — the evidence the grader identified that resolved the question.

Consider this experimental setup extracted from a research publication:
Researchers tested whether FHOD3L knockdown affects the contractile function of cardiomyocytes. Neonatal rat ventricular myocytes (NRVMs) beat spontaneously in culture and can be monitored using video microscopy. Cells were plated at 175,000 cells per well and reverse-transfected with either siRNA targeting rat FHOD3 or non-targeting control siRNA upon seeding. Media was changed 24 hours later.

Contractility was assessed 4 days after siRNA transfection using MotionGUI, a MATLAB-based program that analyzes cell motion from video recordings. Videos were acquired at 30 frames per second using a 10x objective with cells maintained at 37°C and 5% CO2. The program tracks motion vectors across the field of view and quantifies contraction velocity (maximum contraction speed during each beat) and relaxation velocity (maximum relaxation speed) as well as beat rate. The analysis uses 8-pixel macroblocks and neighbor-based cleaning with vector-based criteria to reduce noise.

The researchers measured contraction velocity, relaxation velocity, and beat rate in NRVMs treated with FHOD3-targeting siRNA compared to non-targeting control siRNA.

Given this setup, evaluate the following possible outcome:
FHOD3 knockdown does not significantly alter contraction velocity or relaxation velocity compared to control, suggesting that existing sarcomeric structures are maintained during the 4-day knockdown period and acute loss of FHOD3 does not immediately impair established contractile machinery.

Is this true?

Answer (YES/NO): NO